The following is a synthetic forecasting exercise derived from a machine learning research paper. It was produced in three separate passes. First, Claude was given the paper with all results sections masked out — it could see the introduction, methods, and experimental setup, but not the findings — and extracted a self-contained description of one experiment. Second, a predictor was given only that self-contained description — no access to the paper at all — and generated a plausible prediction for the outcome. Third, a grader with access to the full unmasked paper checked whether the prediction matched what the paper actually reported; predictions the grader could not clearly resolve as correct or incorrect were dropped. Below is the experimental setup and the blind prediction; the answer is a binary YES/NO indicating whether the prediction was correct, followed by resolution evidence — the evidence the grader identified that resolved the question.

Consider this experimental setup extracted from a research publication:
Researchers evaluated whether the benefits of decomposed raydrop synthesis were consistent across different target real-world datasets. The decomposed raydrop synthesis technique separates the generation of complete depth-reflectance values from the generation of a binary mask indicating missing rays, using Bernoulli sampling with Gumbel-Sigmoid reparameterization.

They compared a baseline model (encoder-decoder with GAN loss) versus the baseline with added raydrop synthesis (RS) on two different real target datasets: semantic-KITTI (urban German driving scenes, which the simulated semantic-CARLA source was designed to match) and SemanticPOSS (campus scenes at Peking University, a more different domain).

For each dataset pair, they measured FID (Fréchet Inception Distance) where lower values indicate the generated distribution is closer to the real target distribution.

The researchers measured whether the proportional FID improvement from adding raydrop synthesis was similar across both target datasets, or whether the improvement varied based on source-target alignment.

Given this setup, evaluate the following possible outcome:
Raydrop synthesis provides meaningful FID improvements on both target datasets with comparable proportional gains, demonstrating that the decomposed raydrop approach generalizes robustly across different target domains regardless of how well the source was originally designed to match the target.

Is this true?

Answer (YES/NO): NO